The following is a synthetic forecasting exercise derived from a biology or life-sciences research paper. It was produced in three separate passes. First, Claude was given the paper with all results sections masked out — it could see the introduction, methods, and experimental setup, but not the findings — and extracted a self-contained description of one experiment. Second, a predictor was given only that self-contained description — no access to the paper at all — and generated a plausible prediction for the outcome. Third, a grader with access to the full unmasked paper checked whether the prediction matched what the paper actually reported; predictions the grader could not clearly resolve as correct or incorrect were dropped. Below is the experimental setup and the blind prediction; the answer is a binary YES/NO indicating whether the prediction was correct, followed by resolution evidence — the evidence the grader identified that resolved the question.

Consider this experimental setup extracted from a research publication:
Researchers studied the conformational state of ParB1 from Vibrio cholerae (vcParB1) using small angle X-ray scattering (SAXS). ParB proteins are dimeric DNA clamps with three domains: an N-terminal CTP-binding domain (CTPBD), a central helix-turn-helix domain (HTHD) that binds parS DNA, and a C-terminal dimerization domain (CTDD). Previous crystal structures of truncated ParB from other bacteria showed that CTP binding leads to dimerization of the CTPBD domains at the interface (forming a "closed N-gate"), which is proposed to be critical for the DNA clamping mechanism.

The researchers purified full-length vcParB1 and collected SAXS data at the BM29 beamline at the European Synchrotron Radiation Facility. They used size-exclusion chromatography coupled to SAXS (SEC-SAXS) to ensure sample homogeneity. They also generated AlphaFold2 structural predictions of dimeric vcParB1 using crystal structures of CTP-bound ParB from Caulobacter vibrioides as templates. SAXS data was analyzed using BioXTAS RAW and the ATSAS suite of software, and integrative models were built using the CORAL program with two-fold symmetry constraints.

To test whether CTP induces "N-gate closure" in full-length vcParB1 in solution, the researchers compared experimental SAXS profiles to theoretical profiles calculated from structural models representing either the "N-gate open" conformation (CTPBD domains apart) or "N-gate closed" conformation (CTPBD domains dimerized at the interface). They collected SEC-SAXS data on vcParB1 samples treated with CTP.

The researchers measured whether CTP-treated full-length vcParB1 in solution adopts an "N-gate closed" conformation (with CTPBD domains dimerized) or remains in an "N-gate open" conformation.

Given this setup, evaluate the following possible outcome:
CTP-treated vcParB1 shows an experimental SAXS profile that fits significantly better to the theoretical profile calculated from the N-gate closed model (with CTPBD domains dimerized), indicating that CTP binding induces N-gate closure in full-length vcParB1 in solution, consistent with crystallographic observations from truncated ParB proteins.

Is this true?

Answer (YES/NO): NO